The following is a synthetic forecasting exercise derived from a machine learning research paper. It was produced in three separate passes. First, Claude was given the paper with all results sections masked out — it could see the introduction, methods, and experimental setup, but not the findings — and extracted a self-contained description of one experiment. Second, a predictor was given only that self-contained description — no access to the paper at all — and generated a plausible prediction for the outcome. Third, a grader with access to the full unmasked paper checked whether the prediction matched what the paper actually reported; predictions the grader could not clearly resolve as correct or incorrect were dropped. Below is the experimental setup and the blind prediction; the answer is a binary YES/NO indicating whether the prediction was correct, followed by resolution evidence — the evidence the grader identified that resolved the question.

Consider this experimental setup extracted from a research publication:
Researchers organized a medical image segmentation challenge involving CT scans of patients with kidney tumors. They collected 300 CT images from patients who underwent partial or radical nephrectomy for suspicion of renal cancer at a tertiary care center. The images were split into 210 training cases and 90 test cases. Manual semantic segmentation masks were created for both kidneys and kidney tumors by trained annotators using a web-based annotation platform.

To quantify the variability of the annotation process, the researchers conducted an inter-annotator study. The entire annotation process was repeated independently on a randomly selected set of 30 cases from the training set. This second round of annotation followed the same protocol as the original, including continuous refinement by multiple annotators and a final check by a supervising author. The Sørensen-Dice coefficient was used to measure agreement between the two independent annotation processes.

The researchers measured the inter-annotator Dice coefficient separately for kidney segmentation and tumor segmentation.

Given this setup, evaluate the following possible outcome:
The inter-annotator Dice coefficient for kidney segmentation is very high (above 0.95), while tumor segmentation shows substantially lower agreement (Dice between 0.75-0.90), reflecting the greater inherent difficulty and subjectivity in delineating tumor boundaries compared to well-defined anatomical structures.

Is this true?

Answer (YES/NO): NO